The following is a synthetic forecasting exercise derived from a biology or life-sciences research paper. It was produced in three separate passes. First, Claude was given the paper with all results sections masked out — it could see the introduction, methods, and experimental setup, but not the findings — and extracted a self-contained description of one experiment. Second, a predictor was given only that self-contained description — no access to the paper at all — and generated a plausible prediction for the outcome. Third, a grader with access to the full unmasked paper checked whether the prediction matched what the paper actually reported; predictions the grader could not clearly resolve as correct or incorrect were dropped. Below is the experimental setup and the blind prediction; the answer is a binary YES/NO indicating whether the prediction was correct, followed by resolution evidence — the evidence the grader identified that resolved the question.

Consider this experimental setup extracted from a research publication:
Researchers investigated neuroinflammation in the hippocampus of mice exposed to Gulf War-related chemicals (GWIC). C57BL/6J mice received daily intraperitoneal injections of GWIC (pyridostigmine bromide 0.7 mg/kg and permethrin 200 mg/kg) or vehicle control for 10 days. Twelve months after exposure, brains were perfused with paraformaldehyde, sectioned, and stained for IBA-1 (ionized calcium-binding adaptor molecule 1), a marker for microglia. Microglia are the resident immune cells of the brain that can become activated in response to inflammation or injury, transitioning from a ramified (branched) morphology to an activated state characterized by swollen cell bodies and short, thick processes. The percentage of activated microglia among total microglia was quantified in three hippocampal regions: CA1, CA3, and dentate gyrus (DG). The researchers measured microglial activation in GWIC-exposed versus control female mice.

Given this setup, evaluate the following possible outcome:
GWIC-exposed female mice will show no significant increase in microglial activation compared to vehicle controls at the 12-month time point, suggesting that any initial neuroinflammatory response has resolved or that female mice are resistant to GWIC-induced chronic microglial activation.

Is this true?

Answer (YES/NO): NO